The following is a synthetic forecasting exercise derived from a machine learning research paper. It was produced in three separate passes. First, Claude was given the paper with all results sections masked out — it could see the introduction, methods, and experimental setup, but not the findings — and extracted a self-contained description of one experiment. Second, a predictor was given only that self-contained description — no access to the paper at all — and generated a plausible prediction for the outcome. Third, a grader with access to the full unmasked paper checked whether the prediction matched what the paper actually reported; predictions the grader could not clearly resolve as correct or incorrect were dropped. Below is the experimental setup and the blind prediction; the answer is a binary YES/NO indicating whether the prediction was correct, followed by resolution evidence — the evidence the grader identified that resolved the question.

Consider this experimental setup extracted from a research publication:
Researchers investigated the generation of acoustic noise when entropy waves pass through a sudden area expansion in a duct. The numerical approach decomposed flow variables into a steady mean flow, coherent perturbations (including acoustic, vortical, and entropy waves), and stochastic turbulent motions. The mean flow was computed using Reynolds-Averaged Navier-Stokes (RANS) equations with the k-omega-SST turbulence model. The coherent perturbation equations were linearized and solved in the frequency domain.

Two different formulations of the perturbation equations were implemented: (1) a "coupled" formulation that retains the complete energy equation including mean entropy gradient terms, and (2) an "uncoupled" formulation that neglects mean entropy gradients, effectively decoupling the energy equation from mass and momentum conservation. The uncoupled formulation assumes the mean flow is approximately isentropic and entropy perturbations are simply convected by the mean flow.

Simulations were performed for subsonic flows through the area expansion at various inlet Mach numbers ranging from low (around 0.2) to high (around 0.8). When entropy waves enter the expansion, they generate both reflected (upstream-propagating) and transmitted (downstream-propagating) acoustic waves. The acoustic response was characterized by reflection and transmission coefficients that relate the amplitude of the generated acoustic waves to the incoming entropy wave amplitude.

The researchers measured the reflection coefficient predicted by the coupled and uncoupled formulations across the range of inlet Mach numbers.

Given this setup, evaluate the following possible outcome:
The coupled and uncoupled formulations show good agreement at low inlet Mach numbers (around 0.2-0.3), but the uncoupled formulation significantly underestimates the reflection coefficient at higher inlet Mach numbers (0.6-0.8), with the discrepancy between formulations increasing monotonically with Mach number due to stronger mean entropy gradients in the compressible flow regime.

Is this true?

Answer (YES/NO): NO